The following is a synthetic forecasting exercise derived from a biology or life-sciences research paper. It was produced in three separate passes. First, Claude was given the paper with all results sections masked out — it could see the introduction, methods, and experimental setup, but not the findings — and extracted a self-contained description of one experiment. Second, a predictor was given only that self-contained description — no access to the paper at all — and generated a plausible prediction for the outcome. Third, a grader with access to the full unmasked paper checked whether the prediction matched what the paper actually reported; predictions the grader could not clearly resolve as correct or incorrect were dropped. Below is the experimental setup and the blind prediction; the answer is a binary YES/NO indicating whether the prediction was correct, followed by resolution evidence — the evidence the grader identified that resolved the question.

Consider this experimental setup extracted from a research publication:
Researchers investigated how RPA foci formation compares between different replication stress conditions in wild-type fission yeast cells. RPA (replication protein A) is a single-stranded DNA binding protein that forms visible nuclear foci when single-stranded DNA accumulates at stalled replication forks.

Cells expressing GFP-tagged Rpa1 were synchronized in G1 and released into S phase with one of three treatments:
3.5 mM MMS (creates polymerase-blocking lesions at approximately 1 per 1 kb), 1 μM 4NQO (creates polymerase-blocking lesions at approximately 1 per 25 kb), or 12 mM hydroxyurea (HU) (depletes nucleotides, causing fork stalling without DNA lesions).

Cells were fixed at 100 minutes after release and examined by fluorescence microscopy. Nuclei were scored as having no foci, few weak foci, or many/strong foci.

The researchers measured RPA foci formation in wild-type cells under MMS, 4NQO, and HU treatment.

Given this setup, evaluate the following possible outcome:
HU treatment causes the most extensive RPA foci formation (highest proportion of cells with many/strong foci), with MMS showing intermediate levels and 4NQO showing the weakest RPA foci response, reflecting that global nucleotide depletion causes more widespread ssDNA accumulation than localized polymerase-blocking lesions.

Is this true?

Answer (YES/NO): NO